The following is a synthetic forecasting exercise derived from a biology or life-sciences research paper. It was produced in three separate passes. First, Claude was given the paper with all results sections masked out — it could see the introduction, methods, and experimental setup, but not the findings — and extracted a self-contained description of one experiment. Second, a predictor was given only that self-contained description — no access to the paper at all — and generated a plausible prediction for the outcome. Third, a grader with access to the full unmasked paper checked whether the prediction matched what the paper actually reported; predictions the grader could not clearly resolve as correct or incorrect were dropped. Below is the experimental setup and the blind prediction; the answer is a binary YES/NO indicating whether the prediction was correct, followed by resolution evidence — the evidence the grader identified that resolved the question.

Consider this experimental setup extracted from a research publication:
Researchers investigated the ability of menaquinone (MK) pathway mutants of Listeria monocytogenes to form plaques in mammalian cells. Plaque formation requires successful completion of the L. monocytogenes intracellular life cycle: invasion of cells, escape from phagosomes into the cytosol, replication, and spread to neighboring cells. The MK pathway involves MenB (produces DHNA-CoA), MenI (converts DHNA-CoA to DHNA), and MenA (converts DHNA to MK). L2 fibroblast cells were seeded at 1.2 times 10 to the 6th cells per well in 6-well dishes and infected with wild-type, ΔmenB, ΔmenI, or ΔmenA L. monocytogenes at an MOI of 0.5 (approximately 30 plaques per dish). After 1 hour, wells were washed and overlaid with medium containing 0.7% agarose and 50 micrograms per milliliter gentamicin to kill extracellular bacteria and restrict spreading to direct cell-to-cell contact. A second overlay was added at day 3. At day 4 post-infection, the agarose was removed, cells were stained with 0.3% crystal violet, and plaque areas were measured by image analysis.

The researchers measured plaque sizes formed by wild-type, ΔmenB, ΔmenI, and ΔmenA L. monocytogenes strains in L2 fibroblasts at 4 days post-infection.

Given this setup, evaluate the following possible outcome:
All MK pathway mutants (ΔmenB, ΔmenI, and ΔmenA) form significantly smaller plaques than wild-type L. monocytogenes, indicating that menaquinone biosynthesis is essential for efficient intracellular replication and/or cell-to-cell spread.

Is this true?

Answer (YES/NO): NO